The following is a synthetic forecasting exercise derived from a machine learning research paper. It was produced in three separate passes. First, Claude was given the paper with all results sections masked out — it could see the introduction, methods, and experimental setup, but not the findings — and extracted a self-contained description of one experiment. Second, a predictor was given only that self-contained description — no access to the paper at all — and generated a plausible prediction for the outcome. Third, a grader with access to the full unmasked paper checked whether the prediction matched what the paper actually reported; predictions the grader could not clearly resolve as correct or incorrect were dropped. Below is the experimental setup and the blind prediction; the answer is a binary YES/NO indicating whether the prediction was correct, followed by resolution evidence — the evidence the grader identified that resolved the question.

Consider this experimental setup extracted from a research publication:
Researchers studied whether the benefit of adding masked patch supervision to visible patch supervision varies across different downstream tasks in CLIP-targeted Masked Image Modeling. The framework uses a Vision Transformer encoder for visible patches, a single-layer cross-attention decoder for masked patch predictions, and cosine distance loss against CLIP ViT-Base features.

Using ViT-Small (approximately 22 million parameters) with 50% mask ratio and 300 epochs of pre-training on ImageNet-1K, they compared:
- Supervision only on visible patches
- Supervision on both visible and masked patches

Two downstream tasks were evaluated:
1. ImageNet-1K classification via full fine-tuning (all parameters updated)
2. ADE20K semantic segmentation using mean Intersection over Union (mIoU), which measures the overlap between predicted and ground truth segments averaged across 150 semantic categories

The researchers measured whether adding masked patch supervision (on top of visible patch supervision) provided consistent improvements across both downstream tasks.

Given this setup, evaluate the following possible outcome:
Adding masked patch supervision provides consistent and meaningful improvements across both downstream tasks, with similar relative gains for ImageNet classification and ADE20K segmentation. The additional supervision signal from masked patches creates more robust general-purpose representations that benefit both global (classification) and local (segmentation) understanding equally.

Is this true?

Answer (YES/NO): NO